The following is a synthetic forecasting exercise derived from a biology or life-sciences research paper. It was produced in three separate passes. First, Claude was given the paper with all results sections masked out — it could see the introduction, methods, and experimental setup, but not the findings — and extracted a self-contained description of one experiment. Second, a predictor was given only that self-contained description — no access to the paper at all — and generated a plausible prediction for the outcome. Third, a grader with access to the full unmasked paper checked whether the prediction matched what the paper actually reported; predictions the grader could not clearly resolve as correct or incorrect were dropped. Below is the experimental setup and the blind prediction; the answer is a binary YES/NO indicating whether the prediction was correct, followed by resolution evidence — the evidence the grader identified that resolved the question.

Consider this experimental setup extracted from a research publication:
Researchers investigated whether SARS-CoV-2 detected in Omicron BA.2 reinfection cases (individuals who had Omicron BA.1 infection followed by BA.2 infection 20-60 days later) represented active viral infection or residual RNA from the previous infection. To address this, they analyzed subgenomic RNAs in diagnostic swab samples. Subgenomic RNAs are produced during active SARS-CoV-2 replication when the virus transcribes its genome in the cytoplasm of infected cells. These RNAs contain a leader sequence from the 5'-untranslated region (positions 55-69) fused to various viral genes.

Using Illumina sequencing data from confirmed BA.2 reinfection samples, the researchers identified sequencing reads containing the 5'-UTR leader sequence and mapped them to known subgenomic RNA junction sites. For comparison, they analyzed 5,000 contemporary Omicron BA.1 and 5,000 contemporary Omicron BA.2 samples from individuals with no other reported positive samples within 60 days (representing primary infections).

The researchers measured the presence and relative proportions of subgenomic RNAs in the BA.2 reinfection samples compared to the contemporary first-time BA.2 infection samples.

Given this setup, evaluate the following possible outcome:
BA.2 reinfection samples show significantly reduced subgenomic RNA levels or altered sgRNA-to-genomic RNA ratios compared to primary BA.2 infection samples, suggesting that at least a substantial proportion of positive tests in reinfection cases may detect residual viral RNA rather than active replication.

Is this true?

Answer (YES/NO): NO